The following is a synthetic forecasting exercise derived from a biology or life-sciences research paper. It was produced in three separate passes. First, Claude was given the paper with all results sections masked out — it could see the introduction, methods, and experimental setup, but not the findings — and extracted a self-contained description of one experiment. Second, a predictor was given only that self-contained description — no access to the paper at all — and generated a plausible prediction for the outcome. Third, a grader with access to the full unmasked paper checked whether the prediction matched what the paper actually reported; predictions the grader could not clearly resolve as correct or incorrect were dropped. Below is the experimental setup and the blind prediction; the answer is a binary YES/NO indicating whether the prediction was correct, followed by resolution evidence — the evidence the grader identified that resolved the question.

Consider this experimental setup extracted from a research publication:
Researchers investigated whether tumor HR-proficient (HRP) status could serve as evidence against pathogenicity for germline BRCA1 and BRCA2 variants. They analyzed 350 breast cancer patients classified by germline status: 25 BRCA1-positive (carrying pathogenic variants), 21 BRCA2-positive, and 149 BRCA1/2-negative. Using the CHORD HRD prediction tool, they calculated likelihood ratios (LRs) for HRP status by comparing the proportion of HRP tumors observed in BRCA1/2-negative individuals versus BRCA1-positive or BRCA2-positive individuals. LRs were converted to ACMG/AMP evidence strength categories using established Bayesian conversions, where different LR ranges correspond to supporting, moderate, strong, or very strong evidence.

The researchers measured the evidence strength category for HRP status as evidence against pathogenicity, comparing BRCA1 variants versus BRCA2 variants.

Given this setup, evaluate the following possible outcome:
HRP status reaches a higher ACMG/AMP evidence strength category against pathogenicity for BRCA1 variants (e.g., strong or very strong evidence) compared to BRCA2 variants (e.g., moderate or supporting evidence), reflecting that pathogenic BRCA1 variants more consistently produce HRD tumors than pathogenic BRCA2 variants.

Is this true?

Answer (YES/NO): YES